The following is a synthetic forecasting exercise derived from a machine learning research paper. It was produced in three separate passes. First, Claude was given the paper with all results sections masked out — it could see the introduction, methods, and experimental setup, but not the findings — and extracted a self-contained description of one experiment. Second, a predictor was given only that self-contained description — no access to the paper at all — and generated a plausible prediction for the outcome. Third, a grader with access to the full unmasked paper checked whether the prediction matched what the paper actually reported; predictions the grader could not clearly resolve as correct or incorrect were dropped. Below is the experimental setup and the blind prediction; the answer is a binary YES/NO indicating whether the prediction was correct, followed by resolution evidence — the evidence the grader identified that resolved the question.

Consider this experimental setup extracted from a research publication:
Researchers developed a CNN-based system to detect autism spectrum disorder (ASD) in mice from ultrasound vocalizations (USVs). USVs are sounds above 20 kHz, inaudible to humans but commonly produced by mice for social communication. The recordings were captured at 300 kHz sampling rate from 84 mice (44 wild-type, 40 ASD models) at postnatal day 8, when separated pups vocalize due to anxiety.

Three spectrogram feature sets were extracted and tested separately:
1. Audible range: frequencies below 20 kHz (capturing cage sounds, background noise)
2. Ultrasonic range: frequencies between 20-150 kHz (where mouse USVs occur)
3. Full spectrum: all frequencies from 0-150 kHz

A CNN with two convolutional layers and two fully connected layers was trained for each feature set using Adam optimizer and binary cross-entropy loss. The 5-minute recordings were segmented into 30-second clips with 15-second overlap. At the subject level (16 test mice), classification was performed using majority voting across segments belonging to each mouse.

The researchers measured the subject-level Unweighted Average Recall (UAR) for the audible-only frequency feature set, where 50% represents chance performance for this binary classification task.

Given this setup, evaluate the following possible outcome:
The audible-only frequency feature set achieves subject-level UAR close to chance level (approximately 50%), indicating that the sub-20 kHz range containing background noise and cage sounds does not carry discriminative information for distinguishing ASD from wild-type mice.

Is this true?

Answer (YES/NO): NO